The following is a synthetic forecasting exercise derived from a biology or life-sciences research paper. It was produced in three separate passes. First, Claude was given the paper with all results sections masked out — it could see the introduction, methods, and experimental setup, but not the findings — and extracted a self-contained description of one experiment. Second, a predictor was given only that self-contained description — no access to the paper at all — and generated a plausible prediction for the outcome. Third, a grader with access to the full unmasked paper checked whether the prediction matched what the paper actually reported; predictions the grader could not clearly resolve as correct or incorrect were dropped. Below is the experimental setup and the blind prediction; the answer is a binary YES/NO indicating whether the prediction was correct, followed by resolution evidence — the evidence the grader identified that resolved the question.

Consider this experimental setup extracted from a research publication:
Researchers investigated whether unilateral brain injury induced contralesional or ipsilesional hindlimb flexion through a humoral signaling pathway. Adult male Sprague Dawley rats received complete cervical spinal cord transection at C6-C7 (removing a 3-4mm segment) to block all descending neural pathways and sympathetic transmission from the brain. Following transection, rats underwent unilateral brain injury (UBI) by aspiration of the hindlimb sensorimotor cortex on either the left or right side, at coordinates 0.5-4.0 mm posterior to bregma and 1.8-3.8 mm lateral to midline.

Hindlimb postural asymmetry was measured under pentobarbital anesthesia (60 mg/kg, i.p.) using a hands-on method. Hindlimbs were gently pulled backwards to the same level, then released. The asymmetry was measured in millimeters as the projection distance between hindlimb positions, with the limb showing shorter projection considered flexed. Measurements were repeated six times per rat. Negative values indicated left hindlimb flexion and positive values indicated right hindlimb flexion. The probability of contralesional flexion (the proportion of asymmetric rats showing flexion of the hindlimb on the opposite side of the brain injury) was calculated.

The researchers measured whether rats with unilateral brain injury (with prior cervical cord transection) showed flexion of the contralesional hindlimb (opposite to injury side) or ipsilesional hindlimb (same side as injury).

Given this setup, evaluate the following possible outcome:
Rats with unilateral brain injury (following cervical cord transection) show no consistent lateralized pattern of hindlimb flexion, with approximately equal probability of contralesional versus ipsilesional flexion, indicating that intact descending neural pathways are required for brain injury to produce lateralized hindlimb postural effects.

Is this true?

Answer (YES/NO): NO